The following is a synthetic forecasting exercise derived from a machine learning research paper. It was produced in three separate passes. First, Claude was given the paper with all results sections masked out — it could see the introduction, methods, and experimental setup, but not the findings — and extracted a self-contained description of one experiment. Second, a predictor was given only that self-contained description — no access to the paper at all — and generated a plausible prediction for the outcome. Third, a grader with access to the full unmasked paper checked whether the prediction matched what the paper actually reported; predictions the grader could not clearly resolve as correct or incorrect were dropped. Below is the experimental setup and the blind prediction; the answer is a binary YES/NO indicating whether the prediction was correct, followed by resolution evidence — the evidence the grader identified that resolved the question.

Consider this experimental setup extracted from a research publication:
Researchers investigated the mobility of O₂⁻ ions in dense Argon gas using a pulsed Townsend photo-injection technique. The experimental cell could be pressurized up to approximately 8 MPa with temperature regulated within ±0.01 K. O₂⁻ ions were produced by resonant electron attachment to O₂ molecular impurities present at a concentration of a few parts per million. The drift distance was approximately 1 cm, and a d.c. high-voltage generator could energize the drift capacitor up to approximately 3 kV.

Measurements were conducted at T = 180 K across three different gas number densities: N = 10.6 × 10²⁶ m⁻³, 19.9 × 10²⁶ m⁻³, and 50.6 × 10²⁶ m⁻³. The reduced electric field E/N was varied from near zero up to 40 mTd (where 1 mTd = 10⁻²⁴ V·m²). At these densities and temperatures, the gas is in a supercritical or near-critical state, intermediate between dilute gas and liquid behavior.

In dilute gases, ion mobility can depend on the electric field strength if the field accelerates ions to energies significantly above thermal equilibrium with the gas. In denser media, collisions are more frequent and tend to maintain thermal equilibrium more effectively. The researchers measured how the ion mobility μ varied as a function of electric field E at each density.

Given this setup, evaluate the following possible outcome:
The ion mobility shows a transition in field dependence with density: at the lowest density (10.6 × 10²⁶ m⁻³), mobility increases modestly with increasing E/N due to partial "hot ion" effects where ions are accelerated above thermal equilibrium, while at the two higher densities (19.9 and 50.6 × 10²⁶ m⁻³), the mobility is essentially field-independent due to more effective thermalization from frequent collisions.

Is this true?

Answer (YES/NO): NO